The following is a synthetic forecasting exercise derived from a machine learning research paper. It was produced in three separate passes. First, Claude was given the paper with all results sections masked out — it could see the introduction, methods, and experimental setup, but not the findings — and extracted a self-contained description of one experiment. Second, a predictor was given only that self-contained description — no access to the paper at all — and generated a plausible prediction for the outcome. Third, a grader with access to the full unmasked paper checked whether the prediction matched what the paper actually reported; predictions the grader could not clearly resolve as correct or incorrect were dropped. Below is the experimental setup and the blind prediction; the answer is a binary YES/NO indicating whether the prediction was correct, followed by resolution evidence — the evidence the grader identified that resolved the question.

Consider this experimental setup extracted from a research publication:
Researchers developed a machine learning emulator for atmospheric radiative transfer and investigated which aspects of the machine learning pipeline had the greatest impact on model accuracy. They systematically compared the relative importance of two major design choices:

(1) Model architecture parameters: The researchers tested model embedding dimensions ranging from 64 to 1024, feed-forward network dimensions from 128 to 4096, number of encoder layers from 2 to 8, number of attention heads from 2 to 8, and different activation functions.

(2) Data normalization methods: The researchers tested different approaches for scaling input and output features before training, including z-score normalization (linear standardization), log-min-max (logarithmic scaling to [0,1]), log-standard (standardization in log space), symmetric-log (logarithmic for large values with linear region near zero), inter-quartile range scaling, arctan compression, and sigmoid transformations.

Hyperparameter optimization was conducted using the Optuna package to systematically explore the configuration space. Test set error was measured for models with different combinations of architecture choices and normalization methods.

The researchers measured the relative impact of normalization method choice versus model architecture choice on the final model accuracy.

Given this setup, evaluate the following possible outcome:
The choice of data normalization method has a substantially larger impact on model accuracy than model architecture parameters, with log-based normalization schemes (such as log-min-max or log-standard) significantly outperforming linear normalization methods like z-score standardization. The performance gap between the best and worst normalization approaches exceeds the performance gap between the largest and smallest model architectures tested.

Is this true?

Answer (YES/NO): NO